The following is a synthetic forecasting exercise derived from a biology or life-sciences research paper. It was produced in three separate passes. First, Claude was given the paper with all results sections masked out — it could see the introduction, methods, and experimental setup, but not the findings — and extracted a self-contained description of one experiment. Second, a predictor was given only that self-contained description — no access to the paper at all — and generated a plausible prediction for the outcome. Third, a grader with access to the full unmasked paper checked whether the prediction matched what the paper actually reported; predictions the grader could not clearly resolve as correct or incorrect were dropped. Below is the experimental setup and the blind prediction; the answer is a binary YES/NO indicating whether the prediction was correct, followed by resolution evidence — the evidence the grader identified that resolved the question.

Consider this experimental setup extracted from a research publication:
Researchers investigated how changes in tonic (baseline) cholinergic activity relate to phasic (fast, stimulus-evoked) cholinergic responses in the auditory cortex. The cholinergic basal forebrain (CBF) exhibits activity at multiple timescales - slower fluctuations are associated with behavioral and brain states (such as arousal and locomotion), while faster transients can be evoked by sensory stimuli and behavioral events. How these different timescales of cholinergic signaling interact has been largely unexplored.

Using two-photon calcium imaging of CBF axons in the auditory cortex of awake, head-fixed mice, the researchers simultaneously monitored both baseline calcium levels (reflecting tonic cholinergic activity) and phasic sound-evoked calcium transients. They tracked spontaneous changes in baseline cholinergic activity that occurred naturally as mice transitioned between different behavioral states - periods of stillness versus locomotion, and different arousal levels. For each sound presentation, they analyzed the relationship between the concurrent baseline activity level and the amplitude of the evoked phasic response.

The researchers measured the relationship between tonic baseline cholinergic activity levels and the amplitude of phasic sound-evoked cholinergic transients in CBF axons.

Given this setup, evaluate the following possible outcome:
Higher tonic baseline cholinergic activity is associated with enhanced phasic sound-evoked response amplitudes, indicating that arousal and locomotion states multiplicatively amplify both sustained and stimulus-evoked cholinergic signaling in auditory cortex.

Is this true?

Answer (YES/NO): NO